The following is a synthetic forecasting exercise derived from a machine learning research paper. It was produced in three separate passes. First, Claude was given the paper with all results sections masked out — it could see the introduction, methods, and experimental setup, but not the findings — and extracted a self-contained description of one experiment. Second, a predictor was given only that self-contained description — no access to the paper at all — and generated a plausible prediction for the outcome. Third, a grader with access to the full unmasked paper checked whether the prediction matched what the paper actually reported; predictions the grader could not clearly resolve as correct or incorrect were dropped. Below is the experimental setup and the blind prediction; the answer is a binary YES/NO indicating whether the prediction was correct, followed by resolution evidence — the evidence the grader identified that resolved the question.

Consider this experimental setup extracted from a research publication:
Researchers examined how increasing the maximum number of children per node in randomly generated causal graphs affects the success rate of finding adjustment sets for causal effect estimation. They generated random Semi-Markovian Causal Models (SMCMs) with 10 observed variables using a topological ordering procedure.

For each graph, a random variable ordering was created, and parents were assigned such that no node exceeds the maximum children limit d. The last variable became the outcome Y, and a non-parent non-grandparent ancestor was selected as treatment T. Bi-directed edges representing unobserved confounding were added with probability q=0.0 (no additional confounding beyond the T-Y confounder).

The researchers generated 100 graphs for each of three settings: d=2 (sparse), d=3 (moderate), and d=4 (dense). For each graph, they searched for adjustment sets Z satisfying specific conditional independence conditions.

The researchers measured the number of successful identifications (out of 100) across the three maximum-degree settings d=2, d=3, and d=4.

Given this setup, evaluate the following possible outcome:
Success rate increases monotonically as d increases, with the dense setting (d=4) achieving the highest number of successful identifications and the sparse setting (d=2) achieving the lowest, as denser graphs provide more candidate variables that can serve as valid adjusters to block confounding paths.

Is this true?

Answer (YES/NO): NO